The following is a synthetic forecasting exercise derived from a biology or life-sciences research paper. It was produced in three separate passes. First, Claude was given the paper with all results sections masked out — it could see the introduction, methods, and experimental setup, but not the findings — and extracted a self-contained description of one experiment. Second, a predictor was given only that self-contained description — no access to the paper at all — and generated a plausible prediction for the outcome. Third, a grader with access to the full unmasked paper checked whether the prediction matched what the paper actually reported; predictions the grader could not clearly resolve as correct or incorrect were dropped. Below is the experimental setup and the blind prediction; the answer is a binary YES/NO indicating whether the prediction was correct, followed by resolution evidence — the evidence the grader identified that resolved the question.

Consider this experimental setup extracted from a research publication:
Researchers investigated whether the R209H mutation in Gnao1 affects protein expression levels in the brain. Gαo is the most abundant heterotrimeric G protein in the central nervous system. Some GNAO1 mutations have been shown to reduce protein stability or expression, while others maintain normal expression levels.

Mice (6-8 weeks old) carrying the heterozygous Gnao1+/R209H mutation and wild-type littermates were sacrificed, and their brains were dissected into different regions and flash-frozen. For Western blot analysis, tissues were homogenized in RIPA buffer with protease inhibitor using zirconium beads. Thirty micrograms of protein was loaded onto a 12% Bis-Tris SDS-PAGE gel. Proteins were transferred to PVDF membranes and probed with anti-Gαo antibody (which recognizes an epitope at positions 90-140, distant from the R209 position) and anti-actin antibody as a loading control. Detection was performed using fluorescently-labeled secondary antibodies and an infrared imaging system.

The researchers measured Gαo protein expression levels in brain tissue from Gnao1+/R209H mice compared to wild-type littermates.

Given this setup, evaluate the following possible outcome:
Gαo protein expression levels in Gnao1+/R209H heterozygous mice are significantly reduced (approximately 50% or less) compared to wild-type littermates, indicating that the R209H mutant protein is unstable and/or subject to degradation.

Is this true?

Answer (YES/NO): NO